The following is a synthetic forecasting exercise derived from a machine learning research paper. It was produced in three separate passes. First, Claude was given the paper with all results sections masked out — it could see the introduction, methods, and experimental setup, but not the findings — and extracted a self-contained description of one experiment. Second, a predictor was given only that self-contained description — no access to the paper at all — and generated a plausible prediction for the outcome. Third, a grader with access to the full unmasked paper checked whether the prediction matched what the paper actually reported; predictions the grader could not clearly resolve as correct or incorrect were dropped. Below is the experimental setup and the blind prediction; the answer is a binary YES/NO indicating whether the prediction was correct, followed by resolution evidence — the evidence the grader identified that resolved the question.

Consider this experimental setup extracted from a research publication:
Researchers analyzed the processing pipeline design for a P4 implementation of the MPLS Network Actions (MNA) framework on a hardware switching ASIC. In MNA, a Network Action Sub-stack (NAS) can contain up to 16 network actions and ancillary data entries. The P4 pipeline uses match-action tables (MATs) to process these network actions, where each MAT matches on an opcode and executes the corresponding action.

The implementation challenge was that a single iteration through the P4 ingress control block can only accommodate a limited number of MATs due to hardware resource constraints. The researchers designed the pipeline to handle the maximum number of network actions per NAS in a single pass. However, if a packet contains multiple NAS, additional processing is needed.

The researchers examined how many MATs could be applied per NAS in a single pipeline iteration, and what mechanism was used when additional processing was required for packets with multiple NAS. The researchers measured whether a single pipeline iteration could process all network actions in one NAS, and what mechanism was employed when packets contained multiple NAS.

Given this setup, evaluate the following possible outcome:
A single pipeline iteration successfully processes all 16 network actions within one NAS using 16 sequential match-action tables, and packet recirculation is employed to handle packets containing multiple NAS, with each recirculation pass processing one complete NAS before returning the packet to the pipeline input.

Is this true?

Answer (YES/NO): NO